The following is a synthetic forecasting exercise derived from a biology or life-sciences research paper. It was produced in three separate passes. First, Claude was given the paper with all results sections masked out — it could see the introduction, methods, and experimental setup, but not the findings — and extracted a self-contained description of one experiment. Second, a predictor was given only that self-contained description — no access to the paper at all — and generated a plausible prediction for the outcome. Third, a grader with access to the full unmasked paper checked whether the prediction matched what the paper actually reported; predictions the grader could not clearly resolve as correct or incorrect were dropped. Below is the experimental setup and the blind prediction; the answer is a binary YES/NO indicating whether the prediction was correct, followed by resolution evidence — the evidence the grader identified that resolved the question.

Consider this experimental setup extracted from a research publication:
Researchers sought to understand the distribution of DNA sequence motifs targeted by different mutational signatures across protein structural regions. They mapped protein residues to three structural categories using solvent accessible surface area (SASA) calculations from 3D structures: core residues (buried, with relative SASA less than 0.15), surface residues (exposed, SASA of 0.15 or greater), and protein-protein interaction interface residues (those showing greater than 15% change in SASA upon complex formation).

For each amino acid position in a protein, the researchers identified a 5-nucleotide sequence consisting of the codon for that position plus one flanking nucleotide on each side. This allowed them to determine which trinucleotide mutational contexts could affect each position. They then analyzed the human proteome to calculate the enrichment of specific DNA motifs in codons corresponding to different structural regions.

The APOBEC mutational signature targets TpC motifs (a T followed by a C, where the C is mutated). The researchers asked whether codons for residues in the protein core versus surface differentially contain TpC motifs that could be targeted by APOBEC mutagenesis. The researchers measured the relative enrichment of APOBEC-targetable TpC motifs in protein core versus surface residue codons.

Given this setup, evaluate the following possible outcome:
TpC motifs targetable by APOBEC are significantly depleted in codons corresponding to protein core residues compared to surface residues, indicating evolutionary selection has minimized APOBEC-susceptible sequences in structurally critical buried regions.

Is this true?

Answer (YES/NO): NO